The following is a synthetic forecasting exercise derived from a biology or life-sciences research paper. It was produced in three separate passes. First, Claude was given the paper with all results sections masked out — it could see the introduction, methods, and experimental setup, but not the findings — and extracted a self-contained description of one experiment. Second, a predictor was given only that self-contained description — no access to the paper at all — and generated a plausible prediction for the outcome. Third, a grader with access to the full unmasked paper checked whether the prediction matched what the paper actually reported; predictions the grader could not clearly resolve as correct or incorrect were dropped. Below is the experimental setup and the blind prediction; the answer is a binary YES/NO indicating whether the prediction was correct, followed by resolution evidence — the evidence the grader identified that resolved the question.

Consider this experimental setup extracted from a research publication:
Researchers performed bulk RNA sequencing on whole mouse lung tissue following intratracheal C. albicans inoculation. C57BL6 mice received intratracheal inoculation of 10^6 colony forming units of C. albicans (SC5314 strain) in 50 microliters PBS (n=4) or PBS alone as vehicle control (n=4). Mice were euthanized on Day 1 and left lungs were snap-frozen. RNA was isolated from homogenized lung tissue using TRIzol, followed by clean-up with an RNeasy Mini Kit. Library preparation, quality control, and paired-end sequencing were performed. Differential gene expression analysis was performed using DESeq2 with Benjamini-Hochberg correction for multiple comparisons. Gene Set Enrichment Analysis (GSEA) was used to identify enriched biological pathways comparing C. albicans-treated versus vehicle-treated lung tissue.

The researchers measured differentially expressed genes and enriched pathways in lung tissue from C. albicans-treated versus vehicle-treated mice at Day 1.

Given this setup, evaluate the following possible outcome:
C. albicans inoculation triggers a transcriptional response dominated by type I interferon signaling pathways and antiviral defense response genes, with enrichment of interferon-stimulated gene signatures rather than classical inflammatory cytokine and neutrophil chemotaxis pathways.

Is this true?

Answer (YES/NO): NO